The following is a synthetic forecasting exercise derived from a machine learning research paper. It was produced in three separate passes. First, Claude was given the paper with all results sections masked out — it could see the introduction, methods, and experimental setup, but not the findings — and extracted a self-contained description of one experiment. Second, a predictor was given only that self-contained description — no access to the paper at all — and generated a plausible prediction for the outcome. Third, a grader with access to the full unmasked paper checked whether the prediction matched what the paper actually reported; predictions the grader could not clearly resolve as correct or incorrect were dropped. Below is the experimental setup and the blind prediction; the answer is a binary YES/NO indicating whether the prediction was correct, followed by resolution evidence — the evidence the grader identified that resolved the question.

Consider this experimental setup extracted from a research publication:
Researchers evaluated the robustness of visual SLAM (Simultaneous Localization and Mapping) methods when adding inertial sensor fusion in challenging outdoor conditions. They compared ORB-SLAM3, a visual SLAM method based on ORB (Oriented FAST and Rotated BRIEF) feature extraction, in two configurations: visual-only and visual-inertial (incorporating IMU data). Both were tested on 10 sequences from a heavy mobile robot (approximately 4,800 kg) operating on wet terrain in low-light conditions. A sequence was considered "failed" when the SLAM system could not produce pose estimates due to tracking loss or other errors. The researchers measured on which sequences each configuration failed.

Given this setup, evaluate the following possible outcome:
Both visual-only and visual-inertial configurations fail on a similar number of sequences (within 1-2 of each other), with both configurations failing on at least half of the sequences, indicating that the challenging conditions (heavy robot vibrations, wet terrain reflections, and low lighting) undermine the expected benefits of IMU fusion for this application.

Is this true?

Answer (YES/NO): NO